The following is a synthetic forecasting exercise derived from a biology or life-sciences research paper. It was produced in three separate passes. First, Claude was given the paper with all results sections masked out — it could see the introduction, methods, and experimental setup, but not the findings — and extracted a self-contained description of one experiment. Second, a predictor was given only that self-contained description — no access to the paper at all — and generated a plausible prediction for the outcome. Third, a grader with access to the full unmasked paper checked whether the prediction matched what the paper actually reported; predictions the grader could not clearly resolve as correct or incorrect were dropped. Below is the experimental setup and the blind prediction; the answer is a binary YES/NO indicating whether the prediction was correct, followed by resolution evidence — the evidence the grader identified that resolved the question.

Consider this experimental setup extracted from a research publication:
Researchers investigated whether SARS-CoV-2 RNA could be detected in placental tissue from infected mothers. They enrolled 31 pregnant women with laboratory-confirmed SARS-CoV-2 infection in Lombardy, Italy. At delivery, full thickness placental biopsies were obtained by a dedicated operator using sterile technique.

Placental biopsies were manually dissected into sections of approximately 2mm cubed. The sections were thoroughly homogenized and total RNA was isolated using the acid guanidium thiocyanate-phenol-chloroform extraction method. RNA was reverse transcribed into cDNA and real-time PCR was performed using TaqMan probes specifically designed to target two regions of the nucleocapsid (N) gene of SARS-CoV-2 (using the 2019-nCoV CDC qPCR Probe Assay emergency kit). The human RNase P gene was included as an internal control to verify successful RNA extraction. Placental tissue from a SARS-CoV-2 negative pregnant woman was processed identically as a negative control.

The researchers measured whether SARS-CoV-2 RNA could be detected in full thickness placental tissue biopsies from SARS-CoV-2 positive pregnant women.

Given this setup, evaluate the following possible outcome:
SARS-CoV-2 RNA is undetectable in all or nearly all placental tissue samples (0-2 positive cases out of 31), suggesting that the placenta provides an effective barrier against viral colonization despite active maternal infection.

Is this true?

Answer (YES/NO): YES